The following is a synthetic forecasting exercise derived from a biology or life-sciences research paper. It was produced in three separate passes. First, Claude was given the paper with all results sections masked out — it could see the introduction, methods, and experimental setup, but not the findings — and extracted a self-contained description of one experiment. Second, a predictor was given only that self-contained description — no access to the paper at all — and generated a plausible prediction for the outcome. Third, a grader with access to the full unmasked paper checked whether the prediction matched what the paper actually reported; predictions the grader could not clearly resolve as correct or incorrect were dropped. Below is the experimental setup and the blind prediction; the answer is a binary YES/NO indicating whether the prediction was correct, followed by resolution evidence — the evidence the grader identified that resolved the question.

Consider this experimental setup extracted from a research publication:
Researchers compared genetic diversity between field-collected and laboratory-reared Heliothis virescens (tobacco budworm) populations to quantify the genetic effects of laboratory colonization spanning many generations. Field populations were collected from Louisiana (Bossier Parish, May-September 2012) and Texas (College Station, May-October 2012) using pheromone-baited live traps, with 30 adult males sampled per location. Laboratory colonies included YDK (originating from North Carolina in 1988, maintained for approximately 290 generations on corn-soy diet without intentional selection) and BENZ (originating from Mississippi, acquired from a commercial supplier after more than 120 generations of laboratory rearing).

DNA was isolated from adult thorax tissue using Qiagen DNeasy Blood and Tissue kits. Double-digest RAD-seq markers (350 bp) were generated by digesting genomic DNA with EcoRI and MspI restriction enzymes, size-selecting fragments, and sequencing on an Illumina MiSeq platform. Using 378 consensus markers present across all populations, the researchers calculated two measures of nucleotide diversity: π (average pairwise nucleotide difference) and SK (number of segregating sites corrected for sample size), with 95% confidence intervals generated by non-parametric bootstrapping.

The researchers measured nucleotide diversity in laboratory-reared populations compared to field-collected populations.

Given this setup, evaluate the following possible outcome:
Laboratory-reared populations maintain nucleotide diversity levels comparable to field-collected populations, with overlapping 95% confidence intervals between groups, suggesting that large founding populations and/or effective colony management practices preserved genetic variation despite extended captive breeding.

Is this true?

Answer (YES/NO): NO